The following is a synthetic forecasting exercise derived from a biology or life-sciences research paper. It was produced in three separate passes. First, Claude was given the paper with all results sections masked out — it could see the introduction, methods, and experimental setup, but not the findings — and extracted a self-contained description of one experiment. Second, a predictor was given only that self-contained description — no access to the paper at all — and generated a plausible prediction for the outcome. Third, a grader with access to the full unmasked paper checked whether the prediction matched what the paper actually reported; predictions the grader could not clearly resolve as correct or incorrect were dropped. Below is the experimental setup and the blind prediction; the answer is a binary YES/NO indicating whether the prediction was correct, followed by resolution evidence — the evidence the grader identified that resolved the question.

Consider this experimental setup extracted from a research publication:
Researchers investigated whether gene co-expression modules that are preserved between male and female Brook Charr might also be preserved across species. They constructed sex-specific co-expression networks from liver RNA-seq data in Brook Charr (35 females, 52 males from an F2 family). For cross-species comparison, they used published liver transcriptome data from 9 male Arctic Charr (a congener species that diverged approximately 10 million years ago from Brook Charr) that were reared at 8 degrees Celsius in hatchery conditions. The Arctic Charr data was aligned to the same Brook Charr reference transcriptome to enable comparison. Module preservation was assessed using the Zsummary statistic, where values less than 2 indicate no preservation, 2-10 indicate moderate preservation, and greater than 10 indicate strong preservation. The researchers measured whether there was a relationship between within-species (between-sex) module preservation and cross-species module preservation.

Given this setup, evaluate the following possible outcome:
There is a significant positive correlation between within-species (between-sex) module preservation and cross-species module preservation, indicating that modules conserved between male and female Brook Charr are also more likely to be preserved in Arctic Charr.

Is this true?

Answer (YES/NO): YES